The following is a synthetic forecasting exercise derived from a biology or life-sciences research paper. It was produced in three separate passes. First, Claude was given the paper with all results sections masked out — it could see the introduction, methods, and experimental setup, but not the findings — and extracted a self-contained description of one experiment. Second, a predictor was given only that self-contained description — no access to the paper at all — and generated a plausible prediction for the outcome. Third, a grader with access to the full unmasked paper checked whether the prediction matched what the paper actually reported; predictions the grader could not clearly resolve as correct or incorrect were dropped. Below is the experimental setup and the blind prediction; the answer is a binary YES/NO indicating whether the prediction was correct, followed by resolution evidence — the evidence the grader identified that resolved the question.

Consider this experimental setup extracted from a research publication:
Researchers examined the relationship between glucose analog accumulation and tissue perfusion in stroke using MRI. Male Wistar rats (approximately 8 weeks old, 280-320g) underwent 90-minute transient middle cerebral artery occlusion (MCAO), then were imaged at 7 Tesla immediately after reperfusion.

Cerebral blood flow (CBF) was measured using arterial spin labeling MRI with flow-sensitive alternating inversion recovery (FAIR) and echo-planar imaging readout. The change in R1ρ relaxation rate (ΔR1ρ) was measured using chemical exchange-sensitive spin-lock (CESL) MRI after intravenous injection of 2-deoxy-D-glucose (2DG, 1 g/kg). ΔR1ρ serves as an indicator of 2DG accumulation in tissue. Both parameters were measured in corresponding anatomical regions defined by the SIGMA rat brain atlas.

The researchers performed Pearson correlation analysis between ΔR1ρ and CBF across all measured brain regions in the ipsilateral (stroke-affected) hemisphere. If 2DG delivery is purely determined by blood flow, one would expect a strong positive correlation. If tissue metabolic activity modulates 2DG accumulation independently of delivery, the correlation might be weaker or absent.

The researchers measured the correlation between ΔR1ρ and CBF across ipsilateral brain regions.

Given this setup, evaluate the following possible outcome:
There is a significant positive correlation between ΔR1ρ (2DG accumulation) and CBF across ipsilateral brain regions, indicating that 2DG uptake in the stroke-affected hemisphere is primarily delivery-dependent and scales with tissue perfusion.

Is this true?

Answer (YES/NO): NO